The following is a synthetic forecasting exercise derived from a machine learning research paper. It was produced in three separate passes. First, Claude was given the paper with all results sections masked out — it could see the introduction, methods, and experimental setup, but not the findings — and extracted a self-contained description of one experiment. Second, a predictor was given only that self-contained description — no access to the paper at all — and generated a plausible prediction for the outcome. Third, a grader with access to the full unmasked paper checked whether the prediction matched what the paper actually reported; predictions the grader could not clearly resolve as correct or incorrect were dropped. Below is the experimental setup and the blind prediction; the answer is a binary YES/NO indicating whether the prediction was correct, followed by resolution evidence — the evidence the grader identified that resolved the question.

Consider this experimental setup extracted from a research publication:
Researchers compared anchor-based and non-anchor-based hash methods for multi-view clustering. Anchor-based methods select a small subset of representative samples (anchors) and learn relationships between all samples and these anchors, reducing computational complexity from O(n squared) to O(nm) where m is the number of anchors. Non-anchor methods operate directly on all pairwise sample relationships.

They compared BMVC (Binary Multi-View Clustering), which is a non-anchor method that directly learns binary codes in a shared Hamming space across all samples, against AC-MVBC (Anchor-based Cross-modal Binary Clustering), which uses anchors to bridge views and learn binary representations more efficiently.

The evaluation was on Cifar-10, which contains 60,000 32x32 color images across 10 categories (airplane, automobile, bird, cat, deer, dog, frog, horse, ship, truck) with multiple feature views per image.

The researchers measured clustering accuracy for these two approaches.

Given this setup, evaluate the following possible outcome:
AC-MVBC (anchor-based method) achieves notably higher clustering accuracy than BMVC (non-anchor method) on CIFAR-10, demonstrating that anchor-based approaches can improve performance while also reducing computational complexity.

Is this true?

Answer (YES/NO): YES